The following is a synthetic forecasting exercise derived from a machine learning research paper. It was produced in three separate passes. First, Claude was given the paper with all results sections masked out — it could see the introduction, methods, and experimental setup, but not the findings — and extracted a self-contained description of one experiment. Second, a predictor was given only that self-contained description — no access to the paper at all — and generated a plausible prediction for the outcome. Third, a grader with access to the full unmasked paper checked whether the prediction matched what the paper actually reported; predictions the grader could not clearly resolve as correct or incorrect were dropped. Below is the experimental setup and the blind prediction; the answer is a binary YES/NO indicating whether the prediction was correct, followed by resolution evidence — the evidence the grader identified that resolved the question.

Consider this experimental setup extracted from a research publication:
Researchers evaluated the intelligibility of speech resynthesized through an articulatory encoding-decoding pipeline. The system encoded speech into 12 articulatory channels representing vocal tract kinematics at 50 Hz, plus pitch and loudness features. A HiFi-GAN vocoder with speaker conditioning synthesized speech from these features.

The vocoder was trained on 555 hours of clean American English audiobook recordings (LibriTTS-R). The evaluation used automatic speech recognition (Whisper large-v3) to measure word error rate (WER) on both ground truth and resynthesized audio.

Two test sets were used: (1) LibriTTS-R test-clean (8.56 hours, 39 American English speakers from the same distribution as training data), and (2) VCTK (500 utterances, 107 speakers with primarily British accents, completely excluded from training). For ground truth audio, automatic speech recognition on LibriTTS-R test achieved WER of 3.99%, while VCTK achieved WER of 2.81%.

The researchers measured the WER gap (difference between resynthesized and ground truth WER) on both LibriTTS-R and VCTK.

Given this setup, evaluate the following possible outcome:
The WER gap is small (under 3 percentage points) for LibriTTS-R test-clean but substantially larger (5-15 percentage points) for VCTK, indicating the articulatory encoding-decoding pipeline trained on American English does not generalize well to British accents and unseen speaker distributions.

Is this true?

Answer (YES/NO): NO